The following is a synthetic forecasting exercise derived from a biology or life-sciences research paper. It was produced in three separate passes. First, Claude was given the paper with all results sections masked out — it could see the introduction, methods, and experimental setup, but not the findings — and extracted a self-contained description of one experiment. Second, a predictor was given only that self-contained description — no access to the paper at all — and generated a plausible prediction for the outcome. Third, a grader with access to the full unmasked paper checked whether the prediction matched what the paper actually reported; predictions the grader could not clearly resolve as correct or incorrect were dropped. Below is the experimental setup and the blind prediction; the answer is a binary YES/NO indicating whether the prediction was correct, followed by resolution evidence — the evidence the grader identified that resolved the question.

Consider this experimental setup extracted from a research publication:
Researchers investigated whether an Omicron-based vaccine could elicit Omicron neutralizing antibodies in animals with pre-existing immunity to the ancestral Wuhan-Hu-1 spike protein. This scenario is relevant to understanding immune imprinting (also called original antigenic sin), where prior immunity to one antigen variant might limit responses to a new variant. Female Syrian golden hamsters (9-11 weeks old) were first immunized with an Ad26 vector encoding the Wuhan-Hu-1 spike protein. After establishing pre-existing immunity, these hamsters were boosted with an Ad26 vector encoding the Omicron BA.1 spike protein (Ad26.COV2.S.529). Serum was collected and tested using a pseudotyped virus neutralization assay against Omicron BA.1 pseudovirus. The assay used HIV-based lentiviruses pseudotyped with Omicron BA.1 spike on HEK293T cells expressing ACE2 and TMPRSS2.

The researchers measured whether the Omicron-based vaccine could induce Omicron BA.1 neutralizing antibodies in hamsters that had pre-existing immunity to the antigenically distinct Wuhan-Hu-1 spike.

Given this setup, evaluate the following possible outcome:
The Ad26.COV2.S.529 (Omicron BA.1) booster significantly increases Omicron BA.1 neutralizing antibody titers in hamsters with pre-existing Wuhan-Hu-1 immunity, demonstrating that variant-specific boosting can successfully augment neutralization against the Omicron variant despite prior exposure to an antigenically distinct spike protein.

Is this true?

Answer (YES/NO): YES